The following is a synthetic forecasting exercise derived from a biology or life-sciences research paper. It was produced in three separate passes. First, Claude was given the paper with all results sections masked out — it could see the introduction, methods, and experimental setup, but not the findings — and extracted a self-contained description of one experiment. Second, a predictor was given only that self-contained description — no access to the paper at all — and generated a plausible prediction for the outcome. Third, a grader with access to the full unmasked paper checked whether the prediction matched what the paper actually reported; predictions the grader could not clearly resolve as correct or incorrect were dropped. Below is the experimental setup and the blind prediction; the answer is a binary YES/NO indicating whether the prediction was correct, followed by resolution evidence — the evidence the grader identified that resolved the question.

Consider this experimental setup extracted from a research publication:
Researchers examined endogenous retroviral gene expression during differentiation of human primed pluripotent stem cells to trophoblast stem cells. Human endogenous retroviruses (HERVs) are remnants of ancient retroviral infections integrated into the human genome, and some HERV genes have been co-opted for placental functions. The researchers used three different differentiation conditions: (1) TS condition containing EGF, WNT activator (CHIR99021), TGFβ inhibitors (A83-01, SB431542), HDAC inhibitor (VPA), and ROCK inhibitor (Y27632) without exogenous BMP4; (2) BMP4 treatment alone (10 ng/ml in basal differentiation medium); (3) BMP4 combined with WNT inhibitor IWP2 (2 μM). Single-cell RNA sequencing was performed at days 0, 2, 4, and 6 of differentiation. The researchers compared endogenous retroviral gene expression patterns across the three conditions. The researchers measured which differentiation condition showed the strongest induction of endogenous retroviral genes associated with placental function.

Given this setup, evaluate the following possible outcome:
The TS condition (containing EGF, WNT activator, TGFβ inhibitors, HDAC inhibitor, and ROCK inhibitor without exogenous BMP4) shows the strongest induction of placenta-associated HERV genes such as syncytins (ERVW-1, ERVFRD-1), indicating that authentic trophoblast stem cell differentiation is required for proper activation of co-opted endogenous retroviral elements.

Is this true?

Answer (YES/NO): YES